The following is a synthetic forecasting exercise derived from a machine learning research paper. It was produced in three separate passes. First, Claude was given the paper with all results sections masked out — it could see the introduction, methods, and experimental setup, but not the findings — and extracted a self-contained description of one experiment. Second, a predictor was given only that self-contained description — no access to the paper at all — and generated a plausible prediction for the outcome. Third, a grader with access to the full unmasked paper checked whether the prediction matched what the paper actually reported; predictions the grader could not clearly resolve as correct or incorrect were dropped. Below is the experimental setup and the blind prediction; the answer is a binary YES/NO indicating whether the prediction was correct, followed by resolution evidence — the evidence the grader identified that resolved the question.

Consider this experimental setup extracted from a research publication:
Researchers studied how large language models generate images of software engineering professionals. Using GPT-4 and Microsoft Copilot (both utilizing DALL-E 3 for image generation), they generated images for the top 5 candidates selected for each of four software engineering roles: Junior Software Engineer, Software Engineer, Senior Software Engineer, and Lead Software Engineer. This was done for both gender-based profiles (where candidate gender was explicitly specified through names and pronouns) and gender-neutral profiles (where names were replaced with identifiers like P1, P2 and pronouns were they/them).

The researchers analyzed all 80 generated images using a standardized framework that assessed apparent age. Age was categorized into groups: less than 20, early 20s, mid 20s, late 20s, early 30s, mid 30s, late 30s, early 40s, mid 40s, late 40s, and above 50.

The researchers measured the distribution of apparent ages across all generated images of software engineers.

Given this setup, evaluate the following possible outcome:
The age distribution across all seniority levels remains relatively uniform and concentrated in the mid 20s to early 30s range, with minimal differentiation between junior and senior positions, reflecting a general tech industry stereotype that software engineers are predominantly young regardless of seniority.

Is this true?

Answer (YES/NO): NO